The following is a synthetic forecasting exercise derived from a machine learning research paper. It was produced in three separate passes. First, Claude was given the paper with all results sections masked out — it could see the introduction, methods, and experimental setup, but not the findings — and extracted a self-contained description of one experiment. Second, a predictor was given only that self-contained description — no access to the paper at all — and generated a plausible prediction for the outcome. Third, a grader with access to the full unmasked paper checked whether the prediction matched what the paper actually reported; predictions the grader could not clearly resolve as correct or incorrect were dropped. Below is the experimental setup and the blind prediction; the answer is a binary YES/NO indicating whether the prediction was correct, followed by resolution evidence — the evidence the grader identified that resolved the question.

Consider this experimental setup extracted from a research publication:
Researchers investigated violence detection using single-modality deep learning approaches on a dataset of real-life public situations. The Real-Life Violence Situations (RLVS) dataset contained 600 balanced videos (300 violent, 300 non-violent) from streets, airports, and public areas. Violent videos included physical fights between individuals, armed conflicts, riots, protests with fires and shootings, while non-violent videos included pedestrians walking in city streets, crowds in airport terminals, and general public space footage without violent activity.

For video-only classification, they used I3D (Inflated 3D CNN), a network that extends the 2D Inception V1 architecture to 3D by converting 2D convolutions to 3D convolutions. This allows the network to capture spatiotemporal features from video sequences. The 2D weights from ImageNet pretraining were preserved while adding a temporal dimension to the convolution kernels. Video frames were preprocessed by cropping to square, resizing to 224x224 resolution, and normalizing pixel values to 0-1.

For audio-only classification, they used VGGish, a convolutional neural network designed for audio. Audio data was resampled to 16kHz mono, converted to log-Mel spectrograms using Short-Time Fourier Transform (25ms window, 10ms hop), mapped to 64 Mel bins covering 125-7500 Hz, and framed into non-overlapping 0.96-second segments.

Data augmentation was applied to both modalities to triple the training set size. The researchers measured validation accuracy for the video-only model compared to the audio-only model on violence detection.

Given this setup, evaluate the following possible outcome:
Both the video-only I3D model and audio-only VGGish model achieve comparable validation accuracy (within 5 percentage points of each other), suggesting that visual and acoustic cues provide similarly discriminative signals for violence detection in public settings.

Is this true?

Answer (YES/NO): NO